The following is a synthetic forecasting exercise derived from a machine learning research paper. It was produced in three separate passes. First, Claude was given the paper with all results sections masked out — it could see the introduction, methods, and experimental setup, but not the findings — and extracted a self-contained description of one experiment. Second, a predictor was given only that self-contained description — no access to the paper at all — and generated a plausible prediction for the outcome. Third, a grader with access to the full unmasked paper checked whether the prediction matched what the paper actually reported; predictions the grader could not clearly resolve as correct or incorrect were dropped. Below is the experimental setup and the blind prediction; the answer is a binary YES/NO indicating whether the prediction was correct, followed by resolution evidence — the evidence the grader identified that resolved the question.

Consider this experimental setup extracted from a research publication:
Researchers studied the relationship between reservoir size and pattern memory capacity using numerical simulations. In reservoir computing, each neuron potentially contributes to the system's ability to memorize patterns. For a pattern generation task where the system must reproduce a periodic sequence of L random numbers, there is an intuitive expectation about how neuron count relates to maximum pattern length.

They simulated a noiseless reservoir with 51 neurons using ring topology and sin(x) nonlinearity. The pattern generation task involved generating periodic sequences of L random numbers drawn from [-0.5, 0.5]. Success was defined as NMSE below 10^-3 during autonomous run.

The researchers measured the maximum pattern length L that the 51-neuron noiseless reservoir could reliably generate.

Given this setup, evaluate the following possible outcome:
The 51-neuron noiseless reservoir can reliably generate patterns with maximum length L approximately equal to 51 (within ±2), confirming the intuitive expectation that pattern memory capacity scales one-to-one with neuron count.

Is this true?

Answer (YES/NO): YES